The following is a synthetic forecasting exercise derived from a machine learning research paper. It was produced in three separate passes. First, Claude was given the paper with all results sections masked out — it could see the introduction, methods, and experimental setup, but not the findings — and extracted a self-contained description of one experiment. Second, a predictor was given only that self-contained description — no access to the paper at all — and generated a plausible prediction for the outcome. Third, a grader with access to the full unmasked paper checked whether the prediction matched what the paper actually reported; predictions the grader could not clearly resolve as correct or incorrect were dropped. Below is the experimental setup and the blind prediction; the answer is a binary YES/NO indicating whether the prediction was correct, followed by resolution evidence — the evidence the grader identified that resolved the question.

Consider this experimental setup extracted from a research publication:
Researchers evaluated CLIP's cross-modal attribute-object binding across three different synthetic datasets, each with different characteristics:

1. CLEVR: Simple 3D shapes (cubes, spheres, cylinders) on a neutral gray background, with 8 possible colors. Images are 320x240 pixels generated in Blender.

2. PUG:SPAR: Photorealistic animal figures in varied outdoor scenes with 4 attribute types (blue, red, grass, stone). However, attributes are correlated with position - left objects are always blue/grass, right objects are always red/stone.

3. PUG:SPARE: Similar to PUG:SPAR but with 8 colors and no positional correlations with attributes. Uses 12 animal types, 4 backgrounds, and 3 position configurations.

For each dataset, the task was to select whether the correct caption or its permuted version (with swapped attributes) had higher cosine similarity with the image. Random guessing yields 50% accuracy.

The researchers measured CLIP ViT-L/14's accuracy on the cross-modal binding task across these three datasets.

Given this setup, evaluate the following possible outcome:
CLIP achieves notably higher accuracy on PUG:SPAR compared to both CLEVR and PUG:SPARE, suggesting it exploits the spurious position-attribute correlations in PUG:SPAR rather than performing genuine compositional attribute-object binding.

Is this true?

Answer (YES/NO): NO